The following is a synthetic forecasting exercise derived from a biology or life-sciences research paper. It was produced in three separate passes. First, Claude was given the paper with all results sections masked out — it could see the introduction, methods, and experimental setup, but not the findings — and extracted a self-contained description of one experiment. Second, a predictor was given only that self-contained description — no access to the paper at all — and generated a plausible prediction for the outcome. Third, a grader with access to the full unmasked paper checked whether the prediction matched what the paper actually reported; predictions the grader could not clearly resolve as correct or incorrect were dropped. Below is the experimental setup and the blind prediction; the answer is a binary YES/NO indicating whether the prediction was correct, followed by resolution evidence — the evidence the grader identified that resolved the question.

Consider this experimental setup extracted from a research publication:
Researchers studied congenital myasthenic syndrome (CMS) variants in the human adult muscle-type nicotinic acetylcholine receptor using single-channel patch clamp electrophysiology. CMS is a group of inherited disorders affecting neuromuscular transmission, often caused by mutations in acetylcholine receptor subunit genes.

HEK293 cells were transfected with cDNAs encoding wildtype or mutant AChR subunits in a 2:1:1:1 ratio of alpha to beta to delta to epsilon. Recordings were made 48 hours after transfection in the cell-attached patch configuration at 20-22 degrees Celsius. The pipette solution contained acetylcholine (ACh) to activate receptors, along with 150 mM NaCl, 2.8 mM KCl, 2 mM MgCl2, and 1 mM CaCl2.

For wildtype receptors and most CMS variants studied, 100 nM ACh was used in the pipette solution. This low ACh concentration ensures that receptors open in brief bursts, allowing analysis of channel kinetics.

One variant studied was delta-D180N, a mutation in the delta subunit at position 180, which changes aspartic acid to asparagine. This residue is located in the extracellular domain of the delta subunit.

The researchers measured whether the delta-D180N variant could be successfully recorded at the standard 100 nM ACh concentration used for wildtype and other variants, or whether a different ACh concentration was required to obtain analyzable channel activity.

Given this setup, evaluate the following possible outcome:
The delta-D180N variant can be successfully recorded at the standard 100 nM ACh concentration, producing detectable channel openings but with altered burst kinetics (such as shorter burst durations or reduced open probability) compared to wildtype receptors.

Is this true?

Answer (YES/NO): NO